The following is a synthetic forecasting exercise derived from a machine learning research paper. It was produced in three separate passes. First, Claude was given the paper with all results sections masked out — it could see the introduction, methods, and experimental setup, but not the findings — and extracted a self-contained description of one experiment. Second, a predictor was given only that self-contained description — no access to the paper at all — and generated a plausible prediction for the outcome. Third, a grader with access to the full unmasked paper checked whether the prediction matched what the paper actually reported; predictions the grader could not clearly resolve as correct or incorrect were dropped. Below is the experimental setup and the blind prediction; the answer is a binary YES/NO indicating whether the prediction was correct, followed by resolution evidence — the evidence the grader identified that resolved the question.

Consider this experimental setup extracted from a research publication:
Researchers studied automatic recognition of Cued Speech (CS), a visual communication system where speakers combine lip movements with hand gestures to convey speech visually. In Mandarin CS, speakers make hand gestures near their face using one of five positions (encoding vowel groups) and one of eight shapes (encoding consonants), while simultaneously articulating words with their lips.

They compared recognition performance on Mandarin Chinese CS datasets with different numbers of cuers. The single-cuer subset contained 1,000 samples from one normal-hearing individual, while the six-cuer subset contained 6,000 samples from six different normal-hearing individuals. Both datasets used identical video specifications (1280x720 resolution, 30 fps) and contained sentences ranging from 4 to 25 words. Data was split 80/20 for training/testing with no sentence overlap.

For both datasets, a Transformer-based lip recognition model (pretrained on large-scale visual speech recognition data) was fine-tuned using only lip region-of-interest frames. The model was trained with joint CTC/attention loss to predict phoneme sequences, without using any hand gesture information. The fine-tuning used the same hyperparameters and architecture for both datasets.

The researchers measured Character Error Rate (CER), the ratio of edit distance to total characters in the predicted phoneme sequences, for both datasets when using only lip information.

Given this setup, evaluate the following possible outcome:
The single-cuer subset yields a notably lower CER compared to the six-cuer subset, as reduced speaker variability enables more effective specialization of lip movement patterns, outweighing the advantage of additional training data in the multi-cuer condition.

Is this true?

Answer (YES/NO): YES